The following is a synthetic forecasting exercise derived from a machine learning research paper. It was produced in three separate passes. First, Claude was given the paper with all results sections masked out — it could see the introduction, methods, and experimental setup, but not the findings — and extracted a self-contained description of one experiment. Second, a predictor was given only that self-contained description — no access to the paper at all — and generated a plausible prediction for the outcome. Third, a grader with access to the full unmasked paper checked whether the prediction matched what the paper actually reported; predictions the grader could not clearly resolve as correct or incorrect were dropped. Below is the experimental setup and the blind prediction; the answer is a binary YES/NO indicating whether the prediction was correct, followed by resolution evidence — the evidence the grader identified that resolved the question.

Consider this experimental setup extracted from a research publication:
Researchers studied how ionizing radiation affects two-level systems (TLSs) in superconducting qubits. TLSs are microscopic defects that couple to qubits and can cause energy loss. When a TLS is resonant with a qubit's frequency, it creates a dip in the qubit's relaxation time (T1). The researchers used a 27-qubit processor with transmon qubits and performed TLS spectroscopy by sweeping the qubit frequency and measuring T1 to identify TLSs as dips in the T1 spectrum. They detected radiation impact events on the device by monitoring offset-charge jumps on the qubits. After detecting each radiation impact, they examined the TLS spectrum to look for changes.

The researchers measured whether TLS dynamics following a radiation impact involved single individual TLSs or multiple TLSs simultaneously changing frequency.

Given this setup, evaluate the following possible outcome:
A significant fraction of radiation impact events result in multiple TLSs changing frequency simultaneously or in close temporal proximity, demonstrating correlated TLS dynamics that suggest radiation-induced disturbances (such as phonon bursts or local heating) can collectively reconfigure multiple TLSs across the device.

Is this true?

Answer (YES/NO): NO